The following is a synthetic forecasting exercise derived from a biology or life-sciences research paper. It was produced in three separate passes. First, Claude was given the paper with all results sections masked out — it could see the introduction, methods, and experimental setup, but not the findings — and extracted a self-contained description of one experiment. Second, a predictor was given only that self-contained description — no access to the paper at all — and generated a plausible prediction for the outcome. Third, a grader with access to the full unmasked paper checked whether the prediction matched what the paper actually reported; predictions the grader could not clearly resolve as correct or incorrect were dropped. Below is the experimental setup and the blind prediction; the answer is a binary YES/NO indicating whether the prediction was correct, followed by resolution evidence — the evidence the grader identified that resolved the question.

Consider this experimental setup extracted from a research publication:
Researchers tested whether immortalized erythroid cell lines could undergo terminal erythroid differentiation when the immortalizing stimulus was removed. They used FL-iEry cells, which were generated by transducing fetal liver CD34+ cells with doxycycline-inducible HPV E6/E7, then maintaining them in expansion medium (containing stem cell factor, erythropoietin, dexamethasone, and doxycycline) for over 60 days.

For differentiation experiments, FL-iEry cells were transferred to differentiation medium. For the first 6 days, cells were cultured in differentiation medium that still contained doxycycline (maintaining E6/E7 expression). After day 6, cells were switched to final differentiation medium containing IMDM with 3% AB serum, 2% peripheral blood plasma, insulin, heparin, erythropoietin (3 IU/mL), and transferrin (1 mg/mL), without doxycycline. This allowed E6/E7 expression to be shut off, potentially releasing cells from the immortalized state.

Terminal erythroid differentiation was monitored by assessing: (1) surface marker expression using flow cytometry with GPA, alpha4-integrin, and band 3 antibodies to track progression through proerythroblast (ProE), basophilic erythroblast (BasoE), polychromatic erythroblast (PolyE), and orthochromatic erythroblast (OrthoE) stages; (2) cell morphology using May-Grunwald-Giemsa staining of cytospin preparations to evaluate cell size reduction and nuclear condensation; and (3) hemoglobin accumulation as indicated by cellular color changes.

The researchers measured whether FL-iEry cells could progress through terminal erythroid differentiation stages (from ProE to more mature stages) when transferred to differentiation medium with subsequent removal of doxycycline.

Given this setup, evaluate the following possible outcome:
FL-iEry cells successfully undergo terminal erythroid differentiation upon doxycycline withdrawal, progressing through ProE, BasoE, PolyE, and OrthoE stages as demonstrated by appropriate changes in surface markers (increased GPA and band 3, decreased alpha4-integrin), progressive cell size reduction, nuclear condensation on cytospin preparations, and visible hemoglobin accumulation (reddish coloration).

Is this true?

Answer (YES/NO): NO